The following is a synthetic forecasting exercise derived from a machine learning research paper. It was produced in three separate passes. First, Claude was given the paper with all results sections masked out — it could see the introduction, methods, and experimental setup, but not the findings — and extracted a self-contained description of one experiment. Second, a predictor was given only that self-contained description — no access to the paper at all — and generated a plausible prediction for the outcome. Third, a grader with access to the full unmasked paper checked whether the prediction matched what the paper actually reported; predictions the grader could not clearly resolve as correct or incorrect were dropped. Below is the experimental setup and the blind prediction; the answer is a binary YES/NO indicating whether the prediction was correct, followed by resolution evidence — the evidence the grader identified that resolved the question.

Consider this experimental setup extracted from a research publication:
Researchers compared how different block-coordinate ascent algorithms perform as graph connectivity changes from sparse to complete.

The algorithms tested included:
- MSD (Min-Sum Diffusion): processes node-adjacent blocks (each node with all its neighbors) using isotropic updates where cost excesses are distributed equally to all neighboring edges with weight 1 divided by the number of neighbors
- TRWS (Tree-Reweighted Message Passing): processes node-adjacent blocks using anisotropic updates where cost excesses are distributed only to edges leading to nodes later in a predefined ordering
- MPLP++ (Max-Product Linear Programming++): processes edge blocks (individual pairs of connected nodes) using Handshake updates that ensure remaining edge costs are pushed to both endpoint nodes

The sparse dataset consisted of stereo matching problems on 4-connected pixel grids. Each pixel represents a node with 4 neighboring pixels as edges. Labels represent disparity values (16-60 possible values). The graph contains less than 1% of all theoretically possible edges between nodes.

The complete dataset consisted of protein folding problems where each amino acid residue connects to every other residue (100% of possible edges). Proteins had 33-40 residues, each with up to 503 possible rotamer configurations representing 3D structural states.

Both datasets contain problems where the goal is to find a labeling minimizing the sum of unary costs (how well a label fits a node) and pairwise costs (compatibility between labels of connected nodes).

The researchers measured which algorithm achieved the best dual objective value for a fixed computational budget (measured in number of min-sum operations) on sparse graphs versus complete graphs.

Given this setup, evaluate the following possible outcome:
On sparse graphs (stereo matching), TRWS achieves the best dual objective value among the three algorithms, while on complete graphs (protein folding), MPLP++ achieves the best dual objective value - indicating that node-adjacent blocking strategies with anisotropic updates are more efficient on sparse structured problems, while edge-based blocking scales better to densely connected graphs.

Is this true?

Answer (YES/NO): YES